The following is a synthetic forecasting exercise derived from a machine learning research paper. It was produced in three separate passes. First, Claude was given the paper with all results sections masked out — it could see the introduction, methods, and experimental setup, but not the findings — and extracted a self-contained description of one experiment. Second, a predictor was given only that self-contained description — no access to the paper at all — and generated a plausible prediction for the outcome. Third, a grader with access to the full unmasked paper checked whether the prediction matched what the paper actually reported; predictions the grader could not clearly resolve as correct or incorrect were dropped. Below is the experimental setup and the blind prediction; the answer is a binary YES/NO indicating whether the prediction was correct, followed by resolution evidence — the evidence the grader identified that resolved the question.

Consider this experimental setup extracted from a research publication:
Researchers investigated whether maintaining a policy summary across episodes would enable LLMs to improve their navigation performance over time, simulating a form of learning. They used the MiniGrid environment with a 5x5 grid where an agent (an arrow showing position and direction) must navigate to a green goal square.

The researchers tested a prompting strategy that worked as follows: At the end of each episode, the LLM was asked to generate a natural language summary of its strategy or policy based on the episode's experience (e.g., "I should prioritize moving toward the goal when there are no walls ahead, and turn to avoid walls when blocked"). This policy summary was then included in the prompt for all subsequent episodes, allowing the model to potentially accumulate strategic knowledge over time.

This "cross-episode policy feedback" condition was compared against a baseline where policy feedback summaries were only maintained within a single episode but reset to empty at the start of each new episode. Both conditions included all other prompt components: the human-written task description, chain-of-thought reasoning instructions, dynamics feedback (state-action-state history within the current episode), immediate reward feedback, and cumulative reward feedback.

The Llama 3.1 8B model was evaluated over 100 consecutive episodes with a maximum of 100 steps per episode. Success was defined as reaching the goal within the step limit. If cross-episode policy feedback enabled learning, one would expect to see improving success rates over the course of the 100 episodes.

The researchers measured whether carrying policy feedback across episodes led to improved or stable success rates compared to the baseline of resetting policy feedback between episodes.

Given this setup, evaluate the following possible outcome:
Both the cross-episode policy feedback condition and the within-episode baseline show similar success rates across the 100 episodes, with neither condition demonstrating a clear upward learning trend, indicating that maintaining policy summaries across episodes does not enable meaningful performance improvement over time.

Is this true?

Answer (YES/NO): NO